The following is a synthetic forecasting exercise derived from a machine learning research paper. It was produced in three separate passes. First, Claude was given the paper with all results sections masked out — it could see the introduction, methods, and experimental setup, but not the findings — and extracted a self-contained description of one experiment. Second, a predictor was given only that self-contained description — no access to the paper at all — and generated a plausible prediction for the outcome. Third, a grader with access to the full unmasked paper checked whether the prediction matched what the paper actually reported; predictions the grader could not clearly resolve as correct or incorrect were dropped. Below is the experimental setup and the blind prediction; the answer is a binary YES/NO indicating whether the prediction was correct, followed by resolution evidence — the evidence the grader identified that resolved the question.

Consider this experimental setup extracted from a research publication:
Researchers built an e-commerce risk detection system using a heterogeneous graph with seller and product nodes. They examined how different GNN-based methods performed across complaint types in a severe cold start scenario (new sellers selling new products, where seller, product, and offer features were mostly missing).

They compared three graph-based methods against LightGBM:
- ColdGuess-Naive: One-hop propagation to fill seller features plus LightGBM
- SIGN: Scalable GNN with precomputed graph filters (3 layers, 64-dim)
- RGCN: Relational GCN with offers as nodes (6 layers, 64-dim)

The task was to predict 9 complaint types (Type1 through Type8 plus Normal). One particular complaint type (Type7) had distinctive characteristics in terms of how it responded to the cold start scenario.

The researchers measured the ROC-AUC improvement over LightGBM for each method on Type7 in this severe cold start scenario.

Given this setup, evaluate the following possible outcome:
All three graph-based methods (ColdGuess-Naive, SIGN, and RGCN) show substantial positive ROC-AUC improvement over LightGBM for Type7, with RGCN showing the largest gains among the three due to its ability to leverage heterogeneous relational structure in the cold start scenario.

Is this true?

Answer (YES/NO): NO